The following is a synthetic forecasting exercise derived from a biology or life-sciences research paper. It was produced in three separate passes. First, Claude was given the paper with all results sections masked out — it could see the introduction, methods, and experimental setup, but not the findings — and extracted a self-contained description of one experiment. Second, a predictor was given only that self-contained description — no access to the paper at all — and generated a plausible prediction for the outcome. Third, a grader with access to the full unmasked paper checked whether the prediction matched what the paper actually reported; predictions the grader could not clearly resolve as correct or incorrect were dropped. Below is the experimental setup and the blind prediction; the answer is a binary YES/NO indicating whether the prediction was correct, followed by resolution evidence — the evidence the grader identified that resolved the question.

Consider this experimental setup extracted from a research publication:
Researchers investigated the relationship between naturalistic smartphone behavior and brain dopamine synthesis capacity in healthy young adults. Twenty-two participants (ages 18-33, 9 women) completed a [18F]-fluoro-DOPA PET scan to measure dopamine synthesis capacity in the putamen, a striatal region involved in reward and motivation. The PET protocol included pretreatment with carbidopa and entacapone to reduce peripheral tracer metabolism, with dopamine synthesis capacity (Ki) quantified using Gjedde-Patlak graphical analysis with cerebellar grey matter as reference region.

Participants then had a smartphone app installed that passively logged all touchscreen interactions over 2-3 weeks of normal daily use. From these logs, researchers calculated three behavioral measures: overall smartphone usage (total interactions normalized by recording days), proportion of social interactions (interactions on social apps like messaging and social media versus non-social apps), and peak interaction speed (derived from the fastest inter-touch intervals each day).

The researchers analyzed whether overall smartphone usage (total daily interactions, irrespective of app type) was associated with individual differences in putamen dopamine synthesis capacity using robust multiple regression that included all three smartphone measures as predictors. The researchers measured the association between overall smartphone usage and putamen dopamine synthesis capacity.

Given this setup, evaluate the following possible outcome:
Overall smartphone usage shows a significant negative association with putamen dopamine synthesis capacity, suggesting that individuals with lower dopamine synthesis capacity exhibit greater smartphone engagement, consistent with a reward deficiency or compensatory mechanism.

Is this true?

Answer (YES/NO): NO